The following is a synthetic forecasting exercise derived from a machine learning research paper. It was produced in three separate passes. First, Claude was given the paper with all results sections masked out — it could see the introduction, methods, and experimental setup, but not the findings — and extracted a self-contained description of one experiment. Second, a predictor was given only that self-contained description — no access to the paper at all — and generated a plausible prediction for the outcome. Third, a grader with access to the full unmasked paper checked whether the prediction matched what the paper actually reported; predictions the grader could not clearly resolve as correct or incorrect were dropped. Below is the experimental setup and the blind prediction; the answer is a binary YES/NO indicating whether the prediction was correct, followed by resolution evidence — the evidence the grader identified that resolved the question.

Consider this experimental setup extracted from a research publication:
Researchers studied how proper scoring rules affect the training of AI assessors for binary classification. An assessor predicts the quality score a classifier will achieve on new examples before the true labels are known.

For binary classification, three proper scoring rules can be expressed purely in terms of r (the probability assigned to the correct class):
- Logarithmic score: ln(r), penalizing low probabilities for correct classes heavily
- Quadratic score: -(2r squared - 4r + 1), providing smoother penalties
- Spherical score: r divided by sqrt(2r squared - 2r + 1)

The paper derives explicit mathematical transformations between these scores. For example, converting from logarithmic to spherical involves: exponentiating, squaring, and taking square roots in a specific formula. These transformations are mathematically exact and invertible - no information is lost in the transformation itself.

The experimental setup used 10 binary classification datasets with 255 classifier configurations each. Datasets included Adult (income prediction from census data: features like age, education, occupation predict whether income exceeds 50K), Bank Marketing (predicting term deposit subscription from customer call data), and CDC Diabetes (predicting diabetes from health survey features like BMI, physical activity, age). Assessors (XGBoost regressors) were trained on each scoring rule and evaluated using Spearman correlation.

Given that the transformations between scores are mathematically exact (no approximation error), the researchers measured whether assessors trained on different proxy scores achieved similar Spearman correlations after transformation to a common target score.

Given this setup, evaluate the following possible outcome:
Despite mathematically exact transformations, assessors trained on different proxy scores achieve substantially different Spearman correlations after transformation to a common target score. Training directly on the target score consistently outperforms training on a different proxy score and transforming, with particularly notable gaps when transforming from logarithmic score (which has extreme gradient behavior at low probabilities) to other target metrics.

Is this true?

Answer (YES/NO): NO